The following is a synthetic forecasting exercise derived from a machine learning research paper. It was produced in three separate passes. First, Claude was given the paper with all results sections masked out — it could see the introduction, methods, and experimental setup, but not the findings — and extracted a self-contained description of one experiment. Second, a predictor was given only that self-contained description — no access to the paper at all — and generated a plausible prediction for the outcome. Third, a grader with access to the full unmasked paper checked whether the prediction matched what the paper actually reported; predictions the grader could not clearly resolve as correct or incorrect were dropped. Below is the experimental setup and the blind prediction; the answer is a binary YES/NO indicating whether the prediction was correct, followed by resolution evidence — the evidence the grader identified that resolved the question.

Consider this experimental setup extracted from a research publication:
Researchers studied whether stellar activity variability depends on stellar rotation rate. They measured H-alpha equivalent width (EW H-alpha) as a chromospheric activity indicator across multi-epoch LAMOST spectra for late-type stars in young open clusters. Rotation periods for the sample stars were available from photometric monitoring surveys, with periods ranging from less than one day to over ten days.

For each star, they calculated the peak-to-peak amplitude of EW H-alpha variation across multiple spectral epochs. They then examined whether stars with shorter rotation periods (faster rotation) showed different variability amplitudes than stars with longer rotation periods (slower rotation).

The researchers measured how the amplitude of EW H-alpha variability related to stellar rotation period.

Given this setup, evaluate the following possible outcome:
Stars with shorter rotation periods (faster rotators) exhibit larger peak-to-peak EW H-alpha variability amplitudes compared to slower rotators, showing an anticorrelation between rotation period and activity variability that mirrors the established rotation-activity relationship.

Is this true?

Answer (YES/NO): YES